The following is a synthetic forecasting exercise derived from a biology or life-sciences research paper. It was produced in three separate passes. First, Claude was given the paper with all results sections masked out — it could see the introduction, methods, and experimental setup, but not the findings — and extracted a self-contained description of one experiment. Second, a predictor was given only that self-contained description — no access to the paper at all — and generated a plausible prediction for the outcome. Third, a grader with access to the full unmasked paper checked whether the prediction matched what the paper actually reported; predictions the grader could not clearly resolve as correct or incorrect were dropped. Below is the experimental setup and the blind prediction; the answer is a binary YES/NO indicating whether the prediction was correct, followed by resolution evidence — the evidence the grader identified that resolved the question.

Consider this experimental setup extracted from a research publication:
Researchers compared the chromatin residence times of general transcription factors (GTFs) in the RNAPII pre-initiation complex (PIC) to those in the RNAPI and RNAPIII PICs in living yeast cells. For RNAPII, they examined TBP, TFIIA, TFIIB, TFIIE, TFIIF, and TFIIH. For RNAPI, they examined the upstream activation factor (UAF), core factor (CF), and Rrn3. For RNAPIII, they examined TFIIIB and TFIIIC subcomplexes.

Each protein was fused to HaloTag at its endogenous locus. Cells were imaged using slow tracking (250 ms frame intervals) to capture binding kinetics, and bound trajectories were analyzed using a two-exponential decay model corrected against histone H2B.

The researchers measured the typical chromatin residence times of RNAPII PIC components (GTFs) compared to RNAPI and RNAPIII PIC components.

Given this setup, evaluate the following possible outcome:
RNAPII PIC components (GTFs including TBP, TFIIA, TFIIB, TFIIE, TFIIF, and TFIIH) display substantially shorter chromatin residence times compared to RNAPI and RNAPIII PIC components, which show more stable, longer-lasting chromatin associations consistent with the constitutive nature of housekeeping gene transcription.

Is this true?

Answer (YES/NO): YES